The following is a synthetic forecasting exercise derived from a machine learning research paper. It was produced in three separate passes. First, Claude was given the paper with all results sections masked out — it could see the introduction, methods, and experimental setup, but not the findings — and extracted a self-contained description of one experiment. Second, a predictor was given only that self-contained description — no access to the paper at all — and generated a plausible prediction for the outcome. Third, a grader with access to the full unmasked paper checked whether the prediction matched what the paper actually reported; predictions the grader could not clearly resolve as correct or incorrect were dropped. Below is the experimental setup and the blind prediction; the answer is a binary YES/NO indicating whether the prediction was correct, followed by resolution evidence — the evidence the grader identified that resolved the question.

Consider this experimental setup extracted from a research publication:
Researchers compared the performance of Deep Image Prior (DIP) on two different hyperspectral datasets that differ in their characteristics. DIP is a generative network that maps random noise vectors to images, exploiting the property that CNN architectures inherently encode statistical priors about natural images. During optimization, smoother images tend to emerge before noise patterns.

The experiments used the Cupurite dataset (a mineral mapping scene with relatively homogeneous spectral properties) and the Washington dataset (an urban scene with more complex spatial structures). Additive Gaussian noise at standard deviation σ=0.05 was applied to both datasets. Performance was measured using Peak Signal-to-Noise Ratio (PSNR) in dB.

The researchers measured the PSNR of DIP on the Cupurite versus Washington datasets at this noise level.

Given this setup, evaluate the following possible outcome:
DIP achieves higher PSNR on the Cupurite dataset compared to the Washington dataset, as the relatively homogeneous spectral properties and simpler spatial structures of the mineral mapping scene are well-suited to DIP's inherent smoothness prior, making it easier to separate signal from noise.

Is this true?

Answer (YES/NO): YES